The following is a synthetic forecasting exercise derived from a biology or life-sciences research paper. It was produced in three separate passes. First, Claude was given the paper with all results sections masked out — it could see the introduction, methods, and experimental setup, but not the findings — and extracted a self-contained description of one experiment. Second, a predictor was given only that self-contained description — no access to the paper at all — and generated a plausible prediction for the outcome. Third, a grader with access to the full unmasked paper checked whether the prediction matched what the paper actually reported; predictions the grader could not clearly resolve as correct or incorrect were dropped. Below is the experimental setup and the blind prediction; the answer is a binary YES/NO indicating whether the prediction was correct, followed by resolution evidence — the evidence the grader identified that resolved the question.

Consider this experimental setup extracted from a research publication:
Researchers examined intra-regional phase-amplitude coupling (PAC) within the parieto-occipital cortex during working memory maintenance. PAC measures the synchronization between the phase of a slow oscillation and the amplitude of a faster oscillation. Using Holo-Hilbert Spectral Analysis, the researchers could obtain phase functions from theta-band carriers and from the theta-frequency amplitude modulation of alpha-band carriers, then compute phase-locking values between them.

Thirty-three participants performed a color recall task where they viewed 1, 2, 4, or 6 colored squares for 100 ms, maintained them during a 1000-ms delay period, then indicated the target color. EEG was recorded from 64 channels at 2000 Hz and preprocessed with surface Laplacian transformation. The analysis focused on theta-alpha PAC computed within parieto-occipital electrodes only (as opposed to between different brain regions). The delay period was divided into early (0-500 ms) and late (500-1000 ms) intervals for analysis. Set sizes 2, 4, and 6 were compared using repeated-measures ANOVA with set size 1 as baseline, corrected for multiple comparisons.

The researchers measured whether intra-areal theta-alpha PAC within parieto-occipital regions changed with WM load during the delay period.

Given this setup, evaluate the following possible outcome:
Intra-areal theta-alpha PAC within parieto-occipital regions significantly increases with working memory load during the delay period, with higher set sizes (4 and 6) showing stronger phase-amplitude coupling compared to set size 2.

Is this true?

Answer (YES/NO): NO